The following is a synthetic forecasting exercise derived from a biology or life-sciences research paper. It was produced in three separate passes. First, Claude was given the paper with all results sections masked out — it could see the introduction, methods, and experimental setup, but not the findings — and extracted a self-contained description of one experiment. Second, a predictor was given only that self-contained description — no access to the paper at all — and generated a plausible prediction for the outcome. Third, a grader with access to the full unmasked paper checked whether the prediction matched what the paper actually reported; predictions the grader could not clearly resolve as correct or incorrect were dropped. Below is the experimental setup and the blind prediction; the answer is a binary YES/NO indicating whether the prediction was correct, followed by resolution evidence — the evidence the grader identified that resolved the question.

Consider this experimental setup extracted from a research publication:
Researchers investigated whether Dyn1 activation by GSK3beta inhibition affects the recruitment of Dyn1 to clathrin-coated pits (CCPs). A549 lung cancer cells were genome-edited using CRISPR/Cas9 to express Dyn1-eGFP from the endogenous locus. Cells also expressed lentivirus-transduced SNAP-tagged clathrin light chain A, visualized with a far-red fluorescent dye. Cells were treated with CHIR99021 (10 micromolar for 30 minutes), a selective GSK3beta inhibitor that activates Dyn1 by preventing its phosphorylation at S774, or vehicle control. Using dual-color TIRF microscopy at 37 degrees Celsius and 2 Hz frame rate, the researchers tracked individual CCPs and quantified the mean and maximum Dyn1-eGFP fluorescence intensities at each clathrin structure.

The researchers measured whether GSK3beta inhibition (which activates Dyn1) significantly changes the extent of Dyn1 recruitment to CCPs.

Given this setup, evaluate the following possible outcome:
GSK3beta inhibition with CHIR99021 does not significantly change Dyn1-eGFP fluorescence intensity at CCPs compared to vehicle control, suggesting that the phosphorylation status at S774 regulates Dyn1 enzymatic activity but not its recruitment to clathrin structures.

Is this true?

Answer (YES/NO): YES